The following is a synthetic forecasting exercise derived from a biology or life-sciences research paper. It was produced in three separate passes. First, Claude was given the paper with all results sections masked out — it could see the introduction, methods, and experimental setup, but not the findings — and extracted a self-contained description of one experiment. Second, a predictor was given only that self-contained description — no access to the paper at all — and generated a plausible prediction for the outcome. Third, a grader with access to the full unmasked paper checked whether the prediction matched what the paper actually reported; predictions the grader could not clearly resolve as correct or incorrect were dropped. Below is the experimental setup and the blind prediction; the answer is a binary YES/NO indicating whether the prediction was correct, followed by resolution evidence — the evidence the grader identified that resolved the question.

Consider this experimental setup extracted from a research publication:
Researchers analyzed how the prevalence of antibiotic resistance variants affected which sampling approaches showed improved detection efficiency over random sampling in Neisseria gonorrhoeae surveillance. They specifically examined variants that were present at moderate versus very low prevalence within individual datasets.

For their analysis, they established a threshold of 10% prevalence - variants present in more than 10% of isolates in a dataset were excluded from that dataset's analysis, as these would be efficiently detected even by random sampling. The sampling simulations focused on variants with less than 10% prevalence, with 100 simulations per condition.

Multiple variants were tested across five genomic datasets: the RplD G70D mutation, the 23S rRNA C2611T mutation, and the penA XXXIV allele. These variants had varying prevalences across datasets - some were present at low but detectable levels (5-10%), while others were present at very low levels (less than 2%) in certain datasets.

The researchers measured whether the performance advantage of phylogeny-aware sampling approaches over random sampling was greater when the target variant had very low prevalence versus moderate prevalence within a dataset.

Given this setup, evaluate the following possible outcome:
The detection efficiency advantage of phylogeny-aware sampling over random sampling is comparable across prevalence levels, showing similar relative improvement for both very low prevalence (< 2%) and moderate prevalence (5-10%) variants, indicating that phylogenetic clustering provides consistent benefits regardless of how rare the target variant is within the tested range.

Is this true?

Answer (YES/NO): NO